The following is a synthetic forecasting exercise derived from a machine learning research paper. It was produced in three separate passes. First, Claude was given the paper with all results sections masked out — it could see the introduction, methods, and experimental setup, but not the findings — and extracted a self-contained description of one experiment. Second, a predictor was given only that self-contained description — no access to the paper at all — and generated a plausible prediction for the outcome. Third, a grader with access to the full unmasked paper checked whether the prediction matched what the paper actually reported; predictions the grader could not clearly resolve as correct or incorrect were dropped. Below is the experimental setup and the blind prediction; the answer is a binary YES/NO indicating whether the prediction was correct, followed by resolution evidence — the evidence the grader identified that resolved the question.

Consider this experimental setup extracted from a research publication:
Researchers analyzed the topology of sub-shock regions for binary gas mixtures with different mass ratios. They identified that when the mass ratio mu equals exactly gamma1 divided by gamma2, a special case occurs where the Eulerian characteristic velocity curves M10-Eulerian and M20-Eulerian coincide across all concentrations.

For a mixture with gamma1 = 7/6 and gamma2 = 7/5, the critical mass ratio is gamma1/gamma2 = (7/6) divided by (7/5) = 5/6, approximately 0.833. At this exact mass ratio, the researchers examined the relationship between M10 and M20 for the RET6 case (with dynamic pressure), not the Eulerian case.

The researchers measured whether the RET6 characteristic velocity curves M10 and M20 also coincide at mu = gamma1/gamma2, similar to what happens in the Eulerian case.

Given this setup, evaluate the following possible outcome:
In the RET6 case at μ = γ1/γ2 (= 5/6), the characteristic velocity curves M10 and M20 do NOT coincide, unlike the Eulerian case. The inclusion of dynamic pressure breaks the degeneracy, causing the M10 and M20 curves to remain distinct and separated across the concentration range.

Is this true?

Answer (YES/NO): YES